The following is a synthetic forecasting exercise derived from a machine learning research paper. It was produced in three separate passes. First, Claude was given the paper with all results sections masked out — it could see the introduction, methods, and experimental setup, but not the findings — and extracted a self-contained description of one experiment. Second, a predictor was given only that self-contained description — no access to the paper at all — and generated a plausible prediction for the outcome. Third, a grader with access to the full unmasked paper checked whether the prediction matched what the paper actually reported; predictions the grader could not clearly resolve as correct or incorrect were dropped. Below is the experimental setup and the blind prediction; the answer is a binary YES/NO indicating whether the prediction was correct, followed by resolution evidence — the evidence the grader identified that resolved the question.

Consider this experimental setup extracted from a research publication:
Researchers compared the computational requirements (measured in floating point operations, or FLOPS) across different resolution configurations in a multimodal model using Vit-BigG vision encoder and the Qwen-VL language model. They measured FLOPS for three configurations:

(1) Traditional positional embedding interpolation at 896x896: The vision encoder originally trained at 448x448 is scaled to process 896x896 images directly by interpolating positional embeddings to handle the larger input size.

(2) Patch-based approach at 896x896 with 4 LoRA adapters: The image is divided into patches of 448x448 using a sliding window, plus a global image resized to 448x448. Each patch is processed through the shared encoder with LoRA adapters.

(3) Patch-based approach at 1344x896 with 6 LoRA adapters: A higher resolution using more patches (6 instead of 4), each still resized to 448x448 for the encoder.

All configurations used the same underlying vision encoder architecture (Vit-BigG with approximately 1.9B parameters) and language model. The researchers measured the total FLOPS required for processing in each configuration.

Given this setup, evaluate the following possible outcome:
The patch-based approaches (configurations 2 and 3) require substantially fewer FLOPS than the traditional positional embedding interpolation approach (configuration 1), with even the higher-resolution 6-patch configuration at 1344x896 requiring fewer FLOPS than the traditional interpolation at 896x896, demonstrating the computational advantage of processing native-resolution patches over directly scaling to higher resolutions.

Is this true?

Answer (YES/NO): NO